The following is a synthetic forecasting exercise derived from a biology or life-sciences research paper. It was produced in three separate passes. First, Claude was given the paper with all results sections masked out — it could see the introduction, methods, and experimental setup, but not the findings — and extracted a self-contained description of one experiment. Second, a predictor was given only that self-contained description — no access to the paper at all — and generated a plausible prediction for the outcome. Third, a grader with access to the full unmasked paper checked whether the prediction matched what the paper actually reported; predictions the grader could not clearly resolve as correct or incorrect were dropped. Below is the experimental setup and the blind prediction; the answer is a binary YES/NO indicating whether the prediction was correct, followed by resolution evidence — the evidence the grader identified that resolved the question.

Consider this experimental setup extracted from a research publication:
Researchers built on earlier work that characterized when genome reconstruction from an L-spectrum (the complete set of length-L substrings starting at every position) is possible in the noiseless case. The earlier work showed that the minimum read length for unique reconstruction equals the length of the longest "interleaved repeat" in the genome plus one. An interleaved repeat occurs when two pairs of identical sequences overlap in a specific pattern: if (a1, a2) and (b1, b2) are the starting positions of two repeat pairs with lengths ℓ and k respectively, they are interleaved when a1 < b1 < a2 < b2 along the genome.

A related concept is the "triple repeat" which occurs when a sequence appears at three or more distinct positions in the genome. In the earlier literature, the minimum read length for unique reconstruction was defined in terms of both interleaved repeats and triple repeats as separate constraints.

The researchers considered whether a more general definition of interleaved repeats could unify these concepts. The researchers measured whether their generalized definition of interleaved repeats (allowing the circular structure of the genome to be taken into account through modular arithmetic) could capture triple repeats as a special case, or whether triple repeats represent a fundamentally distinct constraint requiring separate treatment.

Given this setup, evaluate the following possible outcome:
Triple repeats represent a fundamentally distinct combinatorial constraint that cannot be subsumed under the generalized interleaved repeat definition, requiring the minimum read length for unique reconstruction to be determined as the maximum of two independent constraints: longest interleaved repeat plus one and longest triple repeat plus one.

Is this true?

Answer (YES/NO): NO